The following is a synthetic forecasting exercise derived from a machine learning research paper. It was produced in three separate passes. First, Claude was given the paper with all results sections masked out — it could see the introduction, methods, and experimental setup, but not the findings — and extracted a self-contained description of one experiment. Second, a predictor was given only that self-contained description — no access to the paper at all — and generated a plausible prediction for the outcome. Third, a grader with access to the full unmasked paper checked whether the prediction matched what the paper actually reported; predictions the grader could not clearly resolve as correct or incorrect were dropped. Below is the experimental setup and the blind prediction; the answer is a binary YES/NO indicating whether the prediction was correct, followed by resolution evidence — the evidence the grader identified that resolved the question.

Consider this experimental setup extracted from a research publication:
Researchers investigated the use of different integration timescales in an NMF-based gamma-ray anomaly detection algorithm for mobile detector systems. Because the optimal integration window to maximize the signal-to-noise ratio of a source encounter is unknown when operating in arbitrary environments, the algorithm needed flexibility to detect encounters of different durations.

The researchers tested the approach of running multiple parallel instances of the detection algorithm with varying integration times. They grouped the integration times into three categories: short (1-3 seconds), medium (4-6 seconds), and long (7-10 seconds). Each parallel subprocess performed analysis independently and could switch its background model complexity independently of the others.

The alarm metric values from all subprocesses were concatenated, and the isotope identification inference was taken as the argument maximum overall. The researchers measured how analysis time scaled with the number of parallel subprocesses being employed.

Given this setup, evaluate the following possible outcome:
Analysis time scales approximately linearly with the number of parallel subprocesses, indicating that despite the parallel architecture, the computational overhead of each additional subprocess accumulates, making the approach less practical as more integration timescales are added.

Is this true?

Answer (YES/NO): NO